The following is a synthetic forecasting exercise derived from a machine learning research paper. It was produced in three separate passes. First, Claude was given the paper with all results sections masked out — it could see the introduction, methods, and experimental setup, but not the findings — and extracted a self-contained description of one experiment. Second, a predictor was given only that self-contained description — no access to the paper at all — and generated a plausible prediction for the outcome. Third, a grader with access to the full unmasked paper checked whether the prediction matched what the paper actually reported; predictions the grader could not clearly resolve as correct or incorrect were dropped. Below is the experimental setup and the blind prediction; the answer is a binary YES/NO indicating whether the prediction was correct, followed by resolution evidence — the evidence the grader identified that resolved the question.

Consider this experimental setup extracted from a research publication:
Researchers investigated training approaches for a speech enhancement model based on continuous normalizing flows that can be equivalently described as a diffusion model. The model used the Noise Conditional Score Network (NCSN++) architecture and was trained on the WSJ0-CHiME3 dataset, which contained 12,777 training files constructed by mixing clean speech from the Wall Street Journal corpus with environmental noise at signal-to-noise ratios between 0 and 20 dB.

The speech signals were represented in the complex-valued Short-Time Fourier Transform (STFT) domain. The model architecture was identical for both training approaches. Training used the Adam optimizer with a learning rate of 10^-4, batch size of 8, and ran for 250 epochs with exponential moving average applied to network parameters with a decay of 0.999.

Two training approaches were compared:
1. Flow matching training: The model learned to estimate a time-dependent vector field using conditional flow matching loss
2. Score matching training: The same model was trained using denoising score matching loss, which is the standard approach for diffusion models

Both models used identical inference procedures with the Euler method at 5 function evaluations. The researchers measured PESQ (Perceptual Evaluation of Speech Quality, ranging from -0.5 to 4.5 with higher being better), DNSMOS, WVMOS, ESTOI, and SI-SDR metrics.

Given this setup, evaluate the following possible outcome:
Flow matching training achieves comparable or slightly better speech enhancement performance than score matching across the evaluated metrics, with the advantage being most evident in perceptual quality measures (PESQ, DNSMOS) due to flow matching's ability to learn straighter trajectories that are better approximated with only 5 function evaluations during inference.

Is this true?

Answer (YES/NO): NO